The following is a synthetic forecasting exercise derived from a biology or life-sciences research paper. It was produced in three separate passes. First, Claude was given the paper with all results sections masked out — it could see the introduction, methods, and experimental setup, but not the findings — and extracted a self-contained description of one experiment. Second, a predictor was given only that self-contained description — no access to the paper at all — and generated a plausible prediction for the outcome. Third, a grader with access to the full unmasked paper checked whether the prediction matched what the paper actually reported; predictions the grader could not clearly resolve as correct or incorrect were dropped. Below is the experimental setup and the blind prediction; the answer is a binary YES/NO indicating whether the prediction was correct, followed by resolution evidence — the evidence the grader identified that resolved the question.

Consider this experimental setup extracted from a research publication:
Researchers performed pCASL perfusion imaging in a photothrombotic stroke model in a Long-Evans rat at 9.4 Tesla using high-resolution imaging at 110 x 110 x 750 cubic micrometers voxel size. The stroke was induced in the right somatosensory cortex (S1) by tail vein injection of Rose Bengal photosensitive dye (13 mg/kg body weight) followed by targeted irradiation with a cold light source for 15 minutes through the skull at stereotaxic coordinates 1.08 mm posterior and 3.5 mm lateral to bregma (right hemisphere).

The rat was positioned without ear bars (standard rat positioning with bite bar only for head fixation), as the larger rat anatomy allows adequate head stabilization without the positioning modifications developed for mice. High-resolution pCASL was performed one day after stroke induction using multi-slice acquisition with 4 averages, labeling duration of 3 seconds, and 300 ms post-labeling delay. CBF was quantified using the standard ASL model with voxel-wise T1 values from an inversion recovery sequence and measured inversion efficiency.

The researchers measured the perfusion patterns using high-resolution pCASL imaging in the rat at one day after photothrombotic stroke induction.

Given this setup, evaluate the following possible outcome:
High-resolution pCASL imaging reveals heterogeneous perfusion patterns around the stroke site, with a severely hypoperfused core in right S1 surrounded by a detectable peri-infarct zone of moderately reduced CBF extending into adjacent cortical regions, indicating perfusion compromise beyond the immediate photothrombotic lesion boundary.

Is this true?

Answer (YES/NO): YES